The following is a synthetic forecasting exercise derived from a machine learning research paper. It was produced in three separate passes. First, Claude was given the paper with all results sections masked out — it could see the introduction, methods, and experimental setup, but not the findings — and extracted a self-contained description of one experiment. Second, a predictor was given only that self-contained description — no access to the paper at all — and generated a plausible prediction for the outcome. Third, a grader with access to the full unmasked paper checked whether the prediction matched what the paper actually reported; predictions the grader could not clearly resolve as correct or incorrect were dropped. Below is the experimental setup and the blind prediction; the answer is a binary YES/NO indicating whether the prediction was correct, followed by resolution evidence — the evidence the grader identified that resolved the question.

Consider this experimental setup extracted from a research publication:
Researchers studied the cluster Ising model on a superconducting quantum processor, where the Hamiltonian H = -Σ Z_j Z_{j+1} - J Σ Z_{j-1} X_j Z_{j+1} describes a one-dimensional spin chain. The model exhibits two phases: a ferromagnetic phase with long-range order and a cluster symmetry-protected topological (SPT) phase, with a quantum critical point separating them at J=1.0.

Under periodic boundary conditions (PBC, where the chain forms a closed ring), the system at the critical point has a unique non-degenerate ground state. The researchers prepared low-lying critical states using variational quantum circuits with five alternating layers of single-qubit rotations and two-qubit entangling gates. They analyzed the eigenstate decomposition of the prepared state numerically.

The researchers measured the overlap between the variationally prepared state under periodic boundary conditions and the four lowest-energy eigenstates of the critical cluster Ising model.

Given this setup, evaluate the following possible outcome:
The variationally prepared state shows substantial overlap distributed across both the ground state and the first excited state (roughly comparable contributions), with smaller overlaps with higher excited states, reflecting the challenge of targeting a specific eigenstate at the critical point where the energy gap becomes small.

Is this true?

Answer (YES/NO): YES